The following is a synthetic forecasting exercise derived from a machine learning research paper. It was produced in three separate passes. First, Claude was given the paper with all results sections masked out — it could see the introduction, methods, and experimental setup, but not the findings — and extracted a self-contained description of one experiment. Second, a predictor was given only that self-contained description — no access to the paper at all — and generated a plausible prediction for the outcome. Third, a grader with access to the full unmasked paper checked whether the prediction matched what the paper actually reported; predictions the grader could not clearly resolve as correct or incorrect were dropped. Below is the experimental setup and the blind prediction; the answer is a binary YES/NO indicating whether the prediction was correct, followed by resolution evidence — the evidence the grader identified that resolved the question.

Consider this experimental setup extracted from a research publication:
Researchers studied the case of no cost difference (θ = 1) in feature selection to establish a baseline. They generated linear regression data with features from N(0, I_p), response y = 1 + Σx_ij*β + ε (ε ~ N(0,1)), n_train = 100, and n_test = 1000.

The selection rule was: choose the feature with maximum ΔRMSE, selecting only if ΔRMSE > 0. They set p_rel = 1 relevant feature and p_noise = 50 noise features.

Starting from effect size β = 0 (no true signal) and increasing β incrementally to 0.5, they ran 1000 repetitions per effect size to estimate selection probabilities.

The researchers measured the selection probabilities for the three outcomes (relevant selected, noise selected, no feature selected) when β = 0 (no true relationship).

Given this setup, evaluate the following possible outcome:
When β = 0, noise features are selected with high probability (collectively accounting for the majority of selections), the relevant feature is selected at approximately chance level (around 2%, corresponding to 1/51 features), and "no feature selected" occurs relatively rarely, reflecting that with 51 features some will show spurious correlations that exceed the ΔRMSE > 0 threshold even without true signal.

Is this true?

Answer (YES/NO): YES